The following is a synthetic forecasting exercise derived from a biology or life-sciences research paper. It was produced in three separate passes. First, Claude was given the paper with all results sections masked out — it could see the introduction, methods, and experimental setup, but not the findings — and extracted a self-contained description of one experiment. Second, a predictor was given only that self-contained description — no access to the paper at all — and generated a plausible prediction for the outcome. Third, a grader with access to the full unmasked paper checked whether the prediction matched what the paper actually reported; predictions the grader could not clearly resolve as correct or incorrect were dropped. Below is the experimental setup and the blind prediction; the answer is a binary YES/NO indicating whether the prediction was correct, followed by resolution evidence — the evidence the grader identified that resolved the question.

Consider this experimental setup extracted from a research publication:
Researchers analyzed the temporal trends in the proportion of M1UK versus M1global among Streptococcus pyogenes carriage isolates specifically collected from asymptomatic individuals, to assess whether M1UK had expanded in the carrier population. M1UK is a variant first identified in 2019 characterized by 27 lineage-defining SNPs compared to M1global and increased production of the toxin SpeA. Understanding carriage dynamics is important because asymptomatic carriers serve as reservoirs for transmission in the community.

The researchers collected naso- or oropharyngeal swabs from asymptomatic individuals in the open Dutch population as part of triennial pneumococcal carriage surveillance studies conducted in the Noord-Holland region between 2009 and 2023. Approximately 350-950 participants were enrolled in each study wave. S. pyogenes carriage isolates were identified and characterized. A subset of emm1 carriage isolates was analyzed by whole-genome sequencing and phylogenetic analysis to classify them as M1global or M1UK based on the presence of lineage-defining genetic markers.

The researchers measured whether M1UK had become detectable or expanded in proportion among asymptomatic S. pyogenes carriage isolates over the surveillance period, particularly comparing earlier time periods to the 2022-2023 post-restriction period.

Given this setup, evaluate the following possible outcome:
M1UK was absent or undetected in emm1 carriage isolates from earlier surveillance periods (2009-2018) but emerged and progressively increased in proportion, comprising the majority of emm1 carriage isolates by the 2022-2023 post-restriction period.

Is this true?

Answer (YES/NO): NO